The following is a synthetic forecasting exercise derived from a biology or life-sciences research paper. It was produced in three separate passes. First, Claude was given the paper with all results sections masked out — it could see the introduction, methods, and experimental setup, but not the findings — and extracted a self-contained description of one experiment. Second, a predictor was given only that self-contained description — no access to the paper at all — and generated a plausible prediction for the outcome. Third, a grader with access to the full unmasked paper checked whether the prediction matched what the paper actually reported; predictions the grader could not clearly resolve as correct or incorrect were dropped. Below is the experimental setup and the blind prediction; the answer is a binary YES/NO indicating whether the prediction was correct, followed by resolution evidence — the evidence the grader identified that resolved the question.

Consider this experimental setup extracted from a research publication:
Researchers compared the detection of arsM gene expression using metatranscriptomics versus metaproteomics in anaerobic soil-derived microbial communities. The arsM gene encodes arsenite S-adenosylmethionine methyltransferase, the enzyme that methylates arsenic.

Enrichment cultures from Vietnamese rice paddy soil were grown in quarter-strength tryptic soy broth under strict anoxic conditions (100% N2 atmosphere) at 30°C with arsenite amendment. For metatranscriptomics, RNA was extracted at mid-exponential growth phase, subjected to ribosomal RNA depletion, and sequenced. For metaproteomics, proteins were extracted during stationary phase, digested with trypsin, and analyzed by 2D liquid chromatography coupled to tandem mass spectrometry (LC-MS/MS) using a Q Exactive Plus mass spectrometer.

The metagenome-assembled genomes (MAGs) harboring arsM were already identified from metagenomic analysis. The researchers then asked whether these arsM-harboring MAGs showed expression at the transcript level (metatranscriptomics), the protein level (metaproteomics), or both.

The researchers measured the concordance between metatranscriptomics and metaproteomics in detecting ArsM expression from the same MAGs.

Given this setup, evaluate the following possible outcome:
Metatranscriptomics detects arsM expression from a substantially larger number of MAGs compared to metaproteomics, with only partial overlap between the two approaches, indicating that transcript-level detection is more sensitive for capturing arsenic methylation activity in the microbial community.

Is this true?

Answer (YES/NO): NO